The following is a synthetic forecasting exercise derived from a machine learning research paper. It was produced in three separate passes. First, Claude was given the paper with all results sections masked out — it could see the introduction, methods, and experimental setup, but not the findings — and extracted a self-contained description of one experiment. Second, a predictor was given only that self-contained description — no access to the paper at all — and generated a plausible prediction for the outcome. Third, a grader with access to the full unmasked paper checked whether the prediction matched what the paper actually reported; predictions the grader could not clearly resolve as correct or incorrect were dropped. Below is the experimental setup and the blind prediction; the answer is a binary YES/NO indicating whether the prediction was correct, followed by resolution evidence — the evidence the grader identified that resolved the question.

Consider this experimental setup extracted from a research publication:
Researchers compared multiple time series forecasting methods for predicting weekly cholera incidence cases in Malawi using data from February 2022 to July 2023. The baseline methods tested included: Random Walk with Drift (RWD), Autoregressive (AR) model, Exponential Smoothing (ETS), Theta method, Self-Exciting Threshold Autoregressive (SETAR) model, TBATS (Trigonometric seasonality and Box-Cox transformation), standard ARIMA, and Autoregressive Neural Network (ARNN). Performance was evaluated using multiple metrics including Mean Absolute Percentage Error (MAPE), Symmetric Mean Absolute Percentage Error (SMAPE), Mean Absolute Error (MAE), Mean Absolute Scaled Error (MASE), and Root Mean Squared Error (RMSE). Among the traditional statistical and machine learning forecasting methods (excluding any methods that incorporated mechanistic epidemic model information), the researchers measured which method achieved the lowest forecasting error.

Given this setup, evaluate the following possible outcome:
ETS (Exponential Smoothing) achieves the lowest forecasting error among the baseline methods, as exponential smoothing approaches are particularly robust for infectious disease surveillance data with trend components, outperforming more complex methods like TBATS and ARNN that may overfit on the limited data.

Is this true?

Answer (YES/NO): NO